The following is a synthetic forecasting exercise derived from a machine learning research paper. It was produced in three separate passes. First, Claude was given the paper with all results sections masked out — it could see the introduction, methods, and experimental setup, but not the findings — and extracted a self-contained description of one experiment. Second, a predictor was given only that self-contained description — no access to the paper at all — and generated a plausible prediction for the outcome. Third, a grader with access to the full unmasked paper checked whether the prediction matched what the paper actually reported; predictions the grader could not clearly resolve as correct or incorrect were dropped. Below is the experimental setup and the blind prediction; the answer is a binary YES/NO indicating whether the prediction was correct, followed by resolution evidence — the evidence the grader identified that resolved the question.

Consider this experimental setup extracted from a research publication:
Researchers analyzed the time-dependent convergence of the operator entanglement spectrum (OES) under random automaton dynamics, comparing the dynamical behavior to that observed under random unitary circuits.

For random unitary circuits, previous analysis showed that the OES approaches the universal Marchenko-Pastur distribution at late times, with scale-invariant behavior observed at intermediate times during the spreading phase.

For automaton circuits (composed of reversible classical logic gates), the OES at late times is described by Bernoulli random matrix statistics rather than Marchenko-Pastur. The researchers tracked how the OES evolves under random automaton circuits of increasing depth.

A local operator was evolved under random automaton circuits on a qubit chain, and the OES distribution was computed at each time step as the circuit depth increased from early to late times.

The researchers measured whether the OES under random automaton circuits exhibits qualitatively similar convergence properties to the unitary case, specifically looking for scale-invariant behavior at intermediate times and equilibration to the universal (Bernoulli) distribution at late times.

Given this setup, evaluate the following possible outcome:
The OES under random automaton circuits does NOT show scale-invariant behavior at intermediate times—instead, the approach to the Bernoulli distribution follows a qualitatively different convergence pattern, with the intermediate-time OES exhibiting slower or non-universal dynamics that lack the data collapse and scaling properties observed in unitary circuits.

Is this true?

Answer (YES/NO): NO